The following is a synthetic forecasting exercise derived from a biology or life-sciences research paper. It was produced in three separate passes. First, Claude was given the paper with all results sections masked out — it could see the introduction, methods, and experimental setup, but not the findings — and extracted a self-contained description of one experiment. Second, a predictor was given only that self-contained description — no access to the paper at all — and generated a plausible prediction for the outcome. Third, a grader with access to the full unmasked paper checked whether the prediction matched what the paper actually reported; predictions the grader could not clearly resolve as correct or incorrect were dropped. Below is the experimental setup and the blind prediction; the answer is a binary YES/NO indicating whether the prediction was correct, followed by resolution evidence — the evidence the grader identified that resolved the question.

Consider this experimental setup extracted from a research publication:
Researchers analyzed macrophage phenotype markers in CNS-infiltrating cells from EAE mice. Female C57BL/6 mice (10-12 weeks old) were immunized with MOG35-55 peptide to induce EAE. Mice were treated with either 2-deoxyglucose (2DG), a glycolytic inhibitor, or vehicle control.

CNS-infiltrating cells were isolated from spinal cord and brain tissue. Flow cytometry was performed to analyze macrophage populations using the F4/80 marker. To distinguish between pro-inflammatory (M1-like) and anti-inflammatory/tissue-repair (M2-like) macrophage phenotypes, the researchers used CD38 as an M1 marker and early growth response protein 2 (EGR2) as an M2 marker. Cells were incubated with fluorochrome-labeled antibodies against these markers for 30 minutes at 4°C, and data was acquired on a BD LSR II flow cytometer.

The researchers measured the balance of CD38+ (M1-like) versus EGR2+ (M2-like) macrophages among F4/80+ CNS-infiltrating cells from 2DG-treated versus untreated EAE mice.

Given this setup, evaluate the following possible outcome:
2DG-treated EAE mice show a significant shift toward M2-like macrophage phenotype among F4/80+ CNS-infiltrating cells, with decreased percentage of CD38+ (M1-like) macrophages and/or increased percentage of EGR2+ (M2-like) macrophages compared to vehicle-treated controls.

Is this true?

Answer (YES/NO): NO